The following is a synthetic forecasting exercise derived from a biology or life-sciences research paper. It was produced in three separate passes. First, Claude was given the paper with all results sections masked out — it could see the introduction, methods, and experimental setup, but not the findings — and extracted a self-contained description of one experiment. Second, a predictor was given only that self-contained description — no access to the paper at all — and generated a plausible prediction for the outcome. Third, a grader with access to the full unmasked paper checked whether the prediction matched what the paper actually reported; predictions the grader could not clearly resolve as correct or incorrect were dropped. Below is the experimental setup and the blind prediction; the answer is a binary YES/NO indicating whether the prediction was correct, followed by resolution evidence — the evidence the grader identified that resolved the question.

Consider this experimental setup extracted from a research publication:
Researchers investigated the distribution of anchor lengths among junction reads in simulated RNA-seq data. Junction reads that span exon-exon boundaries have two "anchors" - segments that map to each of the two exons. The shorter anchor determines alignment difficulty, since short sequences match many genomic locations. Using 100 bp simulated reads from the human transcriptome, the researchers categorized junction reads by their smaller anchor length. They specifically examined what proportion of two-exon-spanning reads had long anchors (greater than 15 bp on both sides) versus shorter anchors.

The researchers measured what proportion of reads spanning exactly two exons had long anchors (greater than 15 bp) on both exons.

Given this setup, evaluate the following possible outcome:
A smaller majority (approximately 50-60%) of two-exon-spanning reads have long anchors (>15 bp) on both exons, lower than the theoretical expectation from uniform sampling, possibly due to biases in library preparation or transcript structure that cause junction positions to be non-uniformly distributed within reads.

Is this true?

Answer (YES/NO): NO